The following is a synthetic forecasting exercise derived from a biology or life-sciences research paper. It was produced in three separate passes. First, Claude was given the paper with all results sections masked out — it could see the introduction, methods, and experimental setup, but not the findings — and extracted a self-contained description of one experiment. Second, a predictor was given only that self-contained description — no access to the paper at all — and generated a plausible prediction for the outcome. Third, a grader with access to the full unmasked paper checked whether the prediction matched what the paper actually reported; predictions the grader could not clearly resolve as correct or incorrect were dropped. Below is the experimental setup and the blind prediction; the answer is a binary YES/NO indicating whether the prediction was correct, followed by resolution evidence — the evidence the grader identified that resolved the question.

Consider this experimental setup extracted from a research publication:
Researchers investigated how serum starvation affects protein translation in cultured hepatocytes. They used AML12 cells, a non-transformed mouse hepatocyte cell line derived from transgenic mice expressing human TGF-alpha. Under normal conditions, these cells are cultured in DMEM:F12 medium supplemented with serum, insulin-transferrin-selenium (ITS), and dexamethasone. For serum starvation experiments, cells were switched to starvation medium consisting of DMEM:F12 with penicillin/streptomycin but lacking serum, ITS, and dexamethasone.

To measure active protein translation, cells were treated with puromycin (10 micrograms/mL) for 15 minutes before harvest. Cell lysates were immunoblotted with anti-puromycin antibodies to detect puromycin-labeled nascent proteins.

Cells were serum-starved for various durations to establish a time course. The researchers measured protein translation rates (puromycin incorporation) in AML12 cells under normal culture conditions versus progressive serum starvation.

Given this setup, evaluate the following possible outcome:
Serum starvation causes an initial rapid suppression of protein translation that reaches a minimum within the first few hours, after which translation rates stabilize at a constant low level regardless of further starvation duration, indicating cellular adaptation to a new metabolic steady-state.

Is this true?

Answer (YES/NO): NO